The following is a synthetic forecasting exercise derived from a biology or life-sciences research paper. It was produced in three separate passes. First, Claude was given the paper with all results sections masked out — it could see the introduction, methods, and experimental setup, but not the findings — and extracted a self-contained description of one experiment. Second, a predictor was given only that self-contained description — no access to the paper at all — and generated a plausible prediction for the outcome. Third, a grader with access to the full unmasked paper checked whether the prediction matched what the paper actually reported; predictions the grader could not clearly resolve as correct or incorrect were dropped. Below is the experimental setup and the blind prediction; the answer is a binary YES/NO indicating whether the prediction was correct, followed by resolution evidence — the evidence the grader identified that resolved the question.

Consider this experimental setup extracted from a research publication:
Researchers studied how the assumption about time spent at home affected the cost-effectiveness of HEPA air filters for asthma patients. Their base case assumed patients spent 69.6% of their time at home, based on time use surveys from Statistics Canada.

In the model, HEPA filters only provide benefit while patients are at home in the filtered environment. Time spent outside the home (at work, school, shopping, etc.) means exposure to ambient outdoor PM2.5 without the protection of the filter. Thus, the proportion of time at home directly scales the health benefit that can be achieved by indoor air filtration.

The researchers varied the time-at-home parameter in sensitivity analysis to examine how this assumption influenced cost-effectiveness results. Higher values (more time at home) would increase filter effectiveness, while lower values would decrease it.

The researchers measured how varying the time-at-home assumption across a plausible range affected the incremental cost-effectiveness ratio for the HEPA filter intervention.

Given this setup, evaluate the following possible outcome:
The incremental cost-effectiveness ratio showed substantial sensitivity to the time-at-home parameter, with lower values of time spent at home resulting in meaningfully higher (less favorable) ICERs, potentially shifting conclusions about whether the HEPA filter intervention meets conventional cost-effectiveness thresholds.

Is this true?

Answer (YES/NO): NO